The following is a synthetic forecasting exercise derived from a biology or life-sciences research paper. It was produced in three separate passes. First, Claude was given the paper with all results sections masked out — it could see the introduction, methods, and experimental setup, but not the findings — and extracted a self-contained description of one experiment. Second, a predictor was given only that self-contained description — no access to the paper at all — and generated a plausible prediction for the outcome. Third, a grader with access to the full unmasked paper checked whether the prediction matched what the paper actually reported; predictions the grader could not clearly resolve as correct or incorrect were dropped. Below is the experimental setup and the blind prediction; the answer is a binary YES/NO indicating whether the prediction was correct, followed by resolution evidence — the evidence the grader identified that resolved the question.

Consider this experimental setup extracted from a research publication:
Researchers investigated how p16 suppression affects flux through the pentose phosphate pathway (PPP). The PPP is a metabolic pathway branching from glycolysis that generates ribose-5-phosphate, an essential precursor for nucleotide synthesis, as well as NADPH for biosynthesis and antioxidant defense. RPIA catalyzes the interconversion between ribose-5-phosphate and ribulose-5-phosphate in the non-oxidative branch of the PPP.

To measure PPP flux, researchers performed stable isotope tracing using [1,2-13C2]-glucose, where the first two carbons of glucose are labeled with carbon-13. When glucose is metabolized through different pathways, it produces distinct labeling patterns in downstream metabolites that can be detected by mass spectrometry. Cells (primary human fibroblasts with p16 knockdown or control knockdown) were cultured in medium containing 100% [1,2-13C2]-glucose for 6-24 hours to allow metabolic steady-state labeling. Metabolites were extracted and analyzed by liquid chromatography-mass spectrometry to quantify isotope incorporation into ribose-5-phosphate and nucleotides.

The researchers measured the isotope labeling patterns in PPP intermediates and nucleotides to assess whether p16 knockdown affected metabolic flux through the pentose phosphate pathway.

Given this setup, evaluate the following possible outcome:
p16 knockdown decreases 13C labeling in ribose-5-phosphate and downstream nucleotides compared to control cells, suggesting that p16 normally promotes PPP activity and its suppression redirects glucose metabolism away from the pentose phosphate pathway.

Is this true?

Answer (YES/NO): NO